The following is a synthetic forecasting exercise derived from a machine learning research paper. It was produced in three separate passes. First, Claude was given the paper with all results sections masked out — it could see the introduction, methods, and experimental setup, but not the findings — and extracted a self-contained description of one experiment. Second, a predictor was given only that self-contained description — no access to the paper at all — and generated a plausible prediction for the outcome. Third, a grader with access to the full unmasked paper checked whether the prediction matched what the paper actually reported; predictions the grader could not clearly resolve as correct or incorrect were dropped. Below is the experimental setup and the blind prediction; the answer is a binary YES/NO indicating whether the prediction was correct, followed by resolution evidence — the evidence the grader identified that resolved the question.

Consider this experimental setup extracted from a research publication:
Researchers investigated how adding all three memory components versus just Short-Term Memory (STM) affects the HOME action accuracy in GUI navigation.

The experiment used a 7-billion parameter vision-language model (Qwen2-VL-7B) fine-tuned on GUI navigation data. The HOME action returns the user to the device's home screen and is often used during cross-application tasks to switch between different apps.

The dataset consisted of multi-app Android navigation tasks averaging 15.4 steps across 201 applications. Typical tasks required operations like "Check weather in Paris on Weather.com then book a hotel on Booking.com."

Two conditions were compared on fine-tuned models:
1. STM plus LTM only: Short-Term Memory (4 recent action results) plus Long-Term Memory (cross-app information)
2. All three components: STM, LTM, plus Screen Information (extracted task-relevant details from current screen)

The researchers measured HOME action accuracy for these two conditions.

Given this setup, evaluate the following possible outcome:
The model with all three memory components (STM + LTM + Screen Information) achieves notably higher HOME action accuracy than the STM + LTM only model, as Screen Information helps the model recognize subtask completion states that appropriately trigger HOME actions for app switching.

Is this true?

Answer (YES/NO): NO